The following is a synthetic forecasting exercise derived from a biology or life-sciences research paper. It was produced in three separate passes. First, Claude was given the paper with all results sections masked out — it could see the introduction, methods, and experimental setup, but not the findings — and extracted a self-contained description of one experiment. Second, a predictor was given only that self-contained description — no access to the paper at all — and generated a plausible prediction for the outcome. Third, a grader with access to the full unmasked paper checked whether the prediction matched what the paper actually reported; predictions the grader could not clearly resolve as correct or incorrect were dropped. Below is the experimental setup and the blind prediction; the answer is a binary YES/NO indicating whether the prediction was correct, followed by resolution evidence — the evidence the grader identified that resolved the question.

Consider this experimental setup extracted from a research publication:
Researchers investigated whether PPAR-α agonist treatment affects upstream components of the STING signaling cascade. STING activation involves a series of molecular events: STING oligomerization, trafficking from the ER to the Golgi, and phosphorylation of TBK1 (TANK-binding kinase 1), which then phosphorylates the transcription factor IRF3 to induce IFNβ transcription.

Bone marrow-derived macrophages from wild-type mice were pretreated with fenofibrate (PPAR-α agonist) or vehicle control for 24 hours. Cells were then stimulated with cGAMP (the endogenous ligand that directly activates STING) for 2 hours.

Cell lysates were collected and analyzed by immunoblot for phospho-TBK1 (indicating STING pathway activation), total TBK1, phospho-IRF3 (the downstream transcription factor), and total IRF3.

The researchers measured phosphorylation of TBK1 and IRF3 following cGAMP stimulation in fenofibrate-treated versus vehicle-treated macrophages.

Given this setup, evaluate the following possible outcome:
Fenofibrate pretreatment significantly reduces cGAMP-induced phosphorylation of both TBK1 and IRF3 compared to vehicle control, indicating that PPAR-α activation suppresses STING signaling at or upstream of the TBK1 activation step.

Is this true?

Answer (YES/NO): YES